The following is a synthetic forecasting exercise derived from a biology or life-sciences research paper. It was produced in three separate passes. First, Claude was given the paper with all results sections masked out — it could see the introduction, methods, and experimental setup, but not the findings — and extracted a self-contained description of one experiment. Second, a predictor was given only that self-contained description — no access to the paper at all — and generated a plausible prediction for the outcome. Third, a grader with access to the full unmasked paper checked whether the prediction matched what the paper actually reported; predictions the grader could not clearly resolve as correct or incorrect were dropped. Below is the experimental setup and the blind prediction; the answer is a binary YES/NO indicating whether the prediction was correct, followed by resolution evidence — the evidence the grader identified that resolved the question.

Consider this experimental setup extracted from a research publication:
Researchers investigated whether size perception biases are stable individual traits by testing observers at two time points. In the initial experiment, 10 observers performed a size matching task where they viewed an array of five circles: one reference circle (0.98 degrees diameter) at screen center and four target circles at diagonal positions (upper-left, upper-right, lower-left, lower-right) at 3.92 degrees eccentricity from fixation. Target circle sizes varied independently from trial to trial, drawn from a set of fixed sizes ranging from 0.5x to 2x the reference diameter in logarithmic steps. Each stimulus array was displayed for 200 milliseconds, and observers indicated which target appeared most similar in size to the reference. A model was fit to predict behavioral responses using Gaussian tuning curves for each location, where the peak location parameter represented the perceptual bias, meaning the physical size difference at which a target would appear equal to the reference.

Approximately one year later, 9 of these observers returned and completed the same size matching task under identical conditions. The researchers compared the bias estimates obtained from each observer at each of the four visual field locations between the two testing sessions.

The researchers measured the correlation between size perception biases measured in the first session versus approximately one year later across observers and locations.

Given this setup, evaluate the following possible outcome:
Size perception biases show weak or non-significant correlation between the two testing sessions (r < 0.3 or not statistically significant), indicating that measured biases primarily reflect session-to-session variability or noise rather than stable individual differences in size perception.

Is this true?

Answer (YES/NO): NO